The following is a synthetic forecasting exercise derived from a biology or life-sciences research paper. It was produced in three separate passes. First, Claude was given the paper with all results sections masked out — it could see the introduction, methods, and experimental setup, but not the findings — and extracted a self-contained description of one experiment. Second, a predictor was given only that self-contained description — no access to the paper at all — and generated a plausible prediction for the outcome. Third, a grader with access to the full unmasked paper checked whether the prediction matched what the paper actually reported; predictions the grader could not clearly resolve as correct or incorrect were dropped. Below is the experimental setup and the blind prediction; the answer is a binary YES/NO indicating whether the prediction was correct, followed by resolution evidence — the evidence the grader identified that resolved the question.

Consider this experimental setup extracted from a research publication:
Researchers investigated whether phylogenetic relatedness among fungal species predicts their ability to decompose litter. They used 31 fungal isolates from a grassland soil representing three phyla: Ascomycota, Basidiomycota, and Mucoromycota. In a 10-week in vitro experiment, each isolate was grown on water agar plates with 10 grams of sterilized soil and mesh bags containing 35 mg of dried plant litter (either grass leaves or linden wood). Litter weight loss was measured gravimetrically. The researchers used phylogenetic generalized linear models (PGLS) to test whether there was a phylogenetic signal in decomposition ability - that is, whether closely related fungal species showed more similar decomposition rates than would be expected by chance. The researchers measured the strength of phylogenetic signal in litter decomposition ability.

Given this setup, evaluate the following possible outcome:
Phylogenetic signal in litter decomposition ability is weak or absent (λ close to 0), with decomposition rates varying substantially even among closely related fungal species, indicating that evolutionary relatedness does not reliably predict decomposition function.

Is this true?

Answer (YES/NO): NO